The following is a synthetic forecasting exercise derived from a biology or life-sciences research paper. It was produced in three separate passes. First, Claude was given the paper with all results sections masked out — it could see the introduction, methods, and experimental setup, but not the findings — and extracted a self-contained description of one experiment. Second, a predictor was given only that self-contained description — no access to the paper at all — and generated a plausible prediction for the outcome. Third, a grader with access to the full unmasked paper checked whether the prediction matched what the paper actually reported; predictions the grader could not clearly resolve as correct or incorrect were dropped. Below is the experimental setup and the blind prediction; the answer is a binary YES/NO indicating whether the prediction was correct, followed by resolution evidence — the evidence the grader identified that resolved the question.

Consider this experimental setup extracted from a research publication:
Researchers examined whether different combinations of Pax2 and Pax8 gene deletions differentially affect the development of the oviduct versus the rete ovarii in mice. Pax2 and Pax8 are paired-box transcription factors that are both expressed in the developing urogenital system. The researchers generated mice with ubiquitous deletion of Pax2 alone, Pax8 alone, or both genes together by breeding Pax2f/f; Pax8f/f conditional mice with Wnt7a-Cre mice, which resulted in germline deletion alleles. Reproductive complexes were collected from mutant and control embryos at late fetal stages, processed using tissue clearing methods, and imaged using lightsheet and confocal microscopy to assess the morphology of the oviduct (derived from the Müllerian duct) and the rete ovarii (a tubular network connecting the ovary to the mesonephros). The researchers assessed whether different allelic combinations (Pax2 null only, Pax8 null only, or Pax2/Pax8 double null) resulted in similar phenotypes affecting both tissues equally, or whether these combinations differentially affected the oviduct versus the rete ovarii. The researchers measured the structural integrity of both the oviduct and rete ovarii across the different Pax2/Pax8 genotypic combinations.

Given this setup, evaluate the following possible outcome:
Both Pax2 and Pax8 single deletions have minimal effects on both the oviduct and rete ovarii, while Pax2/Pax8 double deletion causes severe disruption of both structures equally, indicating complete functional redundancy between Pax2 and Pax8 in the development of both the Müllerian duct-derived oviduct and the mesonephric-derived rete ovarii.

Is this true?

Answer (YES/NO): NO